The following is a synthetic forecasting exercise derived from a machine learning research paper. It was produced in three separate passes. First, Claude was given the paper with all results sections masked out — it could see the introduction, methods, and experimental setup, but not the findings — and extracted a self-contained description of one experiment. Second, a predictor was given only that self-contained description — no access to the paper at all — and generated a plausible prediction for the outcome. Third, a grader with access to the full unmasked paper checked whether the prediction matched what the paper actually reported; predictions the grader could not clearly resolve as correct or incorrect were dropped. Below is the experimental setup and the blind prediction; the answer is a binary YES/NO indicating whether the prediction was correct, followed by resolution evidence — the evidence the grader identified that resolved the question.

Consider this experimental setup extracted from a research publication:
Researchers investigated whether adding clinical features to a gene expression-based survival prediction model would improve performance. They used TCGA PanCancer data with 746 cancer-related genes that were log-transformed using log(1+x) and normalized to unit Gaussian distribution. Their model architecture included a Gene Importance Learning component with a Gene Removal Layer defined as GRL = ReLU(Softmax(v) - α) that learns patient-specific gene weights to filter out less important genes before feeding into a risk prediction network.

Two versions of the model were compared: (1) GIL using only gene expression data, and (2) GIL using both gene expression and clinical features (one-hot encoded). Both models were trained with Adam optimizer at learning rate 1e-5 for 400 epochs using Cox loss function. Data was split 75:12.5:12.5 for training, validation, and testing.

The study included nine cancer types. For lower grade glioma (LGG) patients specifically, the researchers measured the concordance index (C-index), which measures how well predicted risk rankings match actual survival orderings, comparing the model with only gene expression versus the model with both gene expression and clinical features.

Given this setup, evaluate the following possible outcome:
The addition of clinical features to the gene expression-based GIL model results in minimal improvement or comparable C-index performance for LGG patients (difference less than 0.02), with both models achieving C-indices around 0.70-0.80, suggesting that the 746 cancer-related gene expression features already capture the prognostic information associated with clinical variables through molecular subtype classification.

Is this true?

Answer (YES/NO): NO